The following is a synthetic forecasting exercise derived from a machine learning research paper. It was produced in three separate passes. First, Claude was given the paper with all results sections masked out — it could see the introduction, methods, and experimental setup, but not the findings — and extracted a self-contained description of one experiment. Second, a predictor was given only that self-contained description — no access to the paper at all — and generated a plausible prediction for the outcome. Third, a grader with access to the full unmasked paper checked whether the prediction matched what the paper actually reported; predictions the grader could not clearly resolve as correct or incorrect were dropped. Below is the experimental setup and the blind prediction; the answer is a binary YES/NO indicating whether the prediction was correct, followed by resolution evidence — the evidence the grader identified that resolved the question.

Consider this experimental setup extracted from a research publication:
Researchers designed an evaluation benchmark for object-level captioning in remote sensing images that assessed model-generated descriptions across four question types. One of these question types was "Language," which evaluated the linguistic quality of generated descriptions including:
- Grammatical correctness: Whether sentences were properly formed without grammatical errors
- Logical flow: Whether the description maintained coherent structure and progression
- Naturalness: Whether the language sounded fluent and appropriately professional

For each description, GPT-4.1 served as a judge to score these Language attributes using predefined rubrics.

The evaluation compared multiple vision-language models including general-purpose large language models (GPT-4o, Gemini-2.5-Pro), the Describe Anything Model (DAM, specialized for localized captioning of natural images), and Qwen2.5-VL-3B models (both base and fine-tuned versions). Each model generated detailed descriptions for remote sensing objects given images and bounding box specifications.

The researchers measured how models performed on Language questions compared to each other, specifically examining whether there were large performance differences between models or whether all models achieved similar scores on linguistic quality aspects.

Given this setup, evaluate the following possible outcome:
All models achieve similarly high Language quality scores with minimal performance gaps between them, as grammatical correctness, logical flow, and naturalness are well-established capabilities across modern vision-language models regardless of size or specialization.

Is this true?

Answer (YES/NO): NO